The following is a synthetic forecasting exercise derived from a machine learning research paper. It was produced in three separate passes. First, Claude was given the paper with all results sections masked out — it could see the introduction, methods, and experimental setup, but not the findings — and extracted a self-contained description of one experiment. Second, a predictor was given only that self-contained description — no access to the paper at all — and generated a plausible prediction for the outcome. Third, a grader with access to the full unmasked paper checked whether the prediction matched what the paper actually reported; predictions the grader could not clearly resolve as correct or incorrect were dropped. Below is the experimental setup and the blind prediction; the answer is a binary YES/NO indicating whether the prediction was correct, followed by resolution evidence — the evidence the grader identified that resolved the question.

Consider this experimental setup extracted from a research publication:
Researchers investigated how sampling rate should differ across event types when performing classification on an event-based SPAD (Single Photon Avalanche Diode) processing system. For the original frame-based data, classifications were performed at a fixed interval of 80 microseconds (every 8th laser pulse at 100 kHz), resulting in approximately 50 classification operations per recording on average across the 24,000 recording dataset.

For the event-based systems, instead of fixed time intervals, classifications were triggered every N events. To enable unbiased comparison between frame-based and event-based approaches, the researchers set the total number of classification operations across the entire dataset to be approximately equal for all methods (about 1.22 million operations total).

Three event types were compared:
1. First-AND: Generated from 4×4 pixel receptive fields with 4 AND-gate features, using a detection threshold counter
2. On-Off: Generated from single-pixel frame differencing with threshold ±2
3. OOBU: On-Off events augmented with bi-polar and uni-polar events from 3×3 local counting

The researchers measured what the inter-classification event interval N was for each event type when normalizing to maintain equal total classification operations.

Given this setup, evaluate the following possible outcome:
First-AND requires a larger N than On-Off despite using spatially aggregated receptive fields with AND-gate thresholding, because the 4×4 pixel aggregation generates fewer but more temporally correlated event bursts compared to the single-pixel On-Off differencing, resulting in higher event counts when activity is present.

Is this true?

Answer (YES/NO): NO